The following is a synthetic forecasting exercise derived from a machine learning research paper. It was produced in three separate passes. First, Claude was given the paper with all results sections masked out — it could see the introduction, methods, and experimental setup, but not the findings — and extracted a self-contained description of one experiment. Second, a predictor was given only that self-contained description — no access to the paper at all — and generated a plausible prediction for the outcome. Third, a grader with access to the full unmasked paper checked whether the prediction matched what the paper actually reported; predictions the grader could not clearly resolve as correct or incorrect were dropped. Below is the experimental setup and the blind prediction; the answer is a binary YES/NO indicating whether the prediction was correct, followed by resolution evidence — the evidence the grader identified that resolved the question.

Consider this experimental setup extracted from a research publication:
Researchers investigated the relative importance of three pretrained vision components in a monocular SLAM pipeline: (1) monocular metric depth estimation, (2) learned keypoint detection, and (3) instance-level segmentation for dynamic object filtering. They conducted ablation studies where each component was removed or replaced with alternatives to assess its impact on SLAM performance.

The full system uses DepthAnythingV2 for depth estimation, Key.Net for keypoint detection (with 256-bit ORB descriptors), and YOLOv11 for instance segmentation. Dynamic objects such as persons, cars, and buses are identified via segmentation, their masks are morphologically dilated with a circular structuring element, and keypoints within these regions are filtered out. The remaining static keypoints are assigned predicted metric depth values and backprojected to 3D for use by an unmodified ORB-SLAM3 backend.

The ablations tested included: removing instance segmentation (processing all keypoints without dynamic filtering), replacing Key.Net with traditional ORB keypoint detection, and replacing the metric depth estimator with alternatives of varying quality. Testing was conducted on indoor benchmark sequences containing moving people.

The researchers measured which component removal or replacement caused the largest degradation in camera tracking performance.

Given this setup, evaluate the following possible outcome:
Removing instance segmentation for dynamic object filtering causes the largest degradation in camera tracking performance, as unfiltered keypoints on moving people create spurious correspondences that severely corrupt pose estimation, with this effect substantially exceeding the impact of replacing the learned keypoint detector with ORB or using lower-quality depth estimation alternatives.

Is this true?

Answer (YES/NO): YES